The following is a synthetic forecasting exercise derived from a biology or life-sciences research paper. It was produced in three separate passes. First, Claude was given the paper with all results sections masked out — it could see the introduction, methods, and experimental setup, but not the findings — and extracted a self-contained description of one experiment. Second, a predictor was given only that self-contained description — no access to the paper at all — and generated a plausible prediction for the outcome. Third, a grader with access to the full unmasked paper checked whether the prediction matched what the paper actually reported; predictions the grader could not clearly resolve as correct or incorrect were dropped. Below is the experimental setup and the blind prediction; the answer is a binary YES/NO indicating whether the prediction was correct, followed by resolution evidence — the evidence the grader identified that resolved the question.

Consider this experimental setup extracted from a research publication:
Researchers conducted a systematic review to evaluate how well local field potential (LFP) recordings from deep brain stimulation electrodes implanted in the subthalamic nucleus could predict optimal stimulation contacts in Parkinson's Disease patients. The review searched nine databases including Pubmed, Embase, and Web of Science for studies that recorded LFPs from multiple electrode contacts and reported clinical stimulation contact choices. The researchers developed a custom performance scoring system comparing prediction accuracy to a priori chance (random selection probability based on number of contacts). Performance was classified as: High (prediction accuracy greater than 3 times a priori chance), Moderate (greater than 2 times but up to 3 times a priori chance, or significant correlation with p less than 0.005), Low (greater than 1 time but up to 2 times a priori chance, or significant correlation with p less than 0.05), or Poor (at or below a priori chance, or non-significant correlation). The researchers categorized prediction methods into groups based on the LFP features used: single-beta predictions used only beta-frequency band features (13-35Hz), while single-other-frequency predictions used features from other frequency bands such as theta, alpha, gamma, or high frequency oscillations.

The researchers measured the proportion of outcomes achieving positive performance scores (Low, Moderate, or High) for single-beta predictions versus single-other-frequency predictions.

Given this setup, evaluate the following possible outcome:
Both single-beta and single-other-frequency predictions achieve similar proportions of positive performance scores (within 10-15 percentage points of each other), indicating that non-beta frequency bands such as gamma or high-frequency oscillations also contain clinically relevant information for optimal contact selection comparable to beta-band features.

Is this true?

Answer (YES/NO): NO